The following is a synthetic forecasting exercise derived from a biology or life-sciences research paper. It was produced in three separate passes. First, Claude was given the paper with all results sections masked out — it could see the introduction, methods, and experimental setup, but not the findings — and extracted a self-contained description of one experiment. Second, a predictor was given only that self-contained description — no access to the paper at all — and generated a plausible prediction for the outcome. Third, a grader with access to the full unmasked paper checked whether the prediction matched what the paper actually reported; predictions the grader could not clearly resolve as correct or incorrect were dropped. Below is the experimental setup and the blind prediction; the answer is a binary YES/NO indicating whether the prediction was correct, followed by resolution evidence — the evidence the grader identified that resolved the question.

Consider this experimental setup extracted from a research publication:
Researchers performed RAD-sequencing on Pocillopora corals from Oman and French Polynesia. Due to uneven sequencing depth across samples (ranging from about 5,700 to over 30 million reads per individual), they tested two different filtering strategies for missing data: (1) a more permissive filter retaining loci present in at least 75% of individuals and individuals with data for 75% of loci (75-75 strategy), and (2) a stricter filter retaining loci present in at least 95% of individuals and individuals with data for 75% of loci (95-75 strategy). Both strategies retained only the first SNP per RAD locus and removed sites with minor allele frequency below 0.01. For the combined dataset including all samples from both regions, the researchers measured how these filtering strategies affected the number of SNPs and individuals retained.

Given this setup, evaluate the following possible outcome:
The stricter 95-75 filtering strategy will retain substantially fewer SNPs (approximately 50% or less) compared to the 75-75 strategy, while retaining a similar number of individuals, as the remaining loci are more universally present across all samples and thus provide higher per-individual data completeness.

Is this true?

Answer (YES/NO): NO